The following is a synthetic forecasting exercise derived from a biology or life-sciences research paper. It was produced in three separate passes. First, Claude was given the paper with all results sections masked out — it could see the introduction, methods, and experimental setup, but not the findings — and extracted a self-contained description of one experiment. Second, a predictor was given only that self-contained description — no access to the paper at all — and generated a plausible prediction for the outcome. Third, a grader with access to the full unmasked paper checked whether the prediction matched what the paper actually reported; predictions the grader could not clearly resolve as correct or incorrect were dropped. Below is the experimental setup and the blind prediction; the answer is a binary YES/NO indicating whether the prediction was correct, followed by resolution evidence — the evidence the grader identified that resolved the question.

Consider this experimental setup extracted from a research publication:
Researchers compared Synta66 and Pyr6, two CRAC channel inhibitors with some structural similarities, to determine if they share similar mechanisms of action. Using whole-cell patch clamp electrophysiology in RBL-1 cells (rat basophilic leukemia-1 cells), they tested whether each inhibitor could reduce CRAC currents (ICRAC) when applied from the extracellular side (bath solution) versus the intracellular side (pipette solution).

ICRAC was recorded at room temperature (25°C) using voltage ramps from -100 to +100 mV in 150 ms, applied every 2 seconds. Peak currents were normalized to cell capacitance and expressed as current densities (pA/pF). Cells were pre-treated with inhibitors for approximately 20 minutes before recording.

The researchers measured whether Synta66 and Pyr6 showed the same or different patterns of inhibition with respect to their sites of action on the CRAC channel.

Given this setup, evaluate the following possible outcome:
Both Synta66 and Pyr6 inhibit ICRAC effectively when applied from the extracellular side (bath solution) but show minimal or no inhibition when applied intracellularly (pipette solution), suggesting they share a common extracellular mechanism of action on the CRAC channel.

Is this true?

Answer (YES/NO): NO